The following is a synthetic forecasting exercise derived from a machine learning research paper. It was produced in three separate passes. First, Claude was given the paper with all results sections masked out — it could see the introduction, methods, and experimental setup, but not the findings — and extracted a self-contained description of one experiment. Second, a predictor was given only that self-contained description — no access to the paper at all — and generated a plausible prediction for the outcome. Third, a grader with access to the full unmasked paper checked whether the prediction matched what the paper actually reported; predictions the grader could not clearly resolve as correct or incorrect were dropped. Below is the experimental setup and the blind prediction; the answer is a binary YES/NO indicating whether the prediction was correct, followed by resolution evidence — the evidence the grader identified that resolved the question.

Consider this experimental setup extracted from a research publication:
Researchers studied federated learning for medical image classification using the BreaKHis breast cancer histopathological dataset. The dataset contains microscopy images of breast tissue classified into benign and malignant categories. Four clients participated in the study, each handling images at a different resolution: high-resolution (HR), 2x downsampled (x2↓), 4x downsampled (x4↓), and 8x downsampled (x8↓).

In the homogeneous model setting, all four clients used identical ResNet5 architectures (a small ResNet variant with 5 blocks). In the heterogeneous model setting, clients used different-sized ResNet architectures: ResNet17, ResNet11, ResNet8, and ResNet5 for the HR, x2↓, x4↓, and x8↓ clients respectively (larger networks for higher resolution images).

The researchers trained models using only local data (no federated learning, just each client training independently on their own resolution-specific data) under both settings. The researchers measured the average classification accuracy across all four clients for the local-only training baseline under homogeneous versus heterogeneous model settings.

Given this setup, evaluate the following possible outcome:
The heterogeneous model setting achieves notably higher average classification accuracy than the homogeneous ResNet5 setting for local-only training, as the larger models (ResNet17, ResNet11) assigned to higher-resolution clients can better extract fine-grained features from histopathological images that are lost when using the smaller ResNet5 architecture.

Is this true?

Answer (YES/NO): YES